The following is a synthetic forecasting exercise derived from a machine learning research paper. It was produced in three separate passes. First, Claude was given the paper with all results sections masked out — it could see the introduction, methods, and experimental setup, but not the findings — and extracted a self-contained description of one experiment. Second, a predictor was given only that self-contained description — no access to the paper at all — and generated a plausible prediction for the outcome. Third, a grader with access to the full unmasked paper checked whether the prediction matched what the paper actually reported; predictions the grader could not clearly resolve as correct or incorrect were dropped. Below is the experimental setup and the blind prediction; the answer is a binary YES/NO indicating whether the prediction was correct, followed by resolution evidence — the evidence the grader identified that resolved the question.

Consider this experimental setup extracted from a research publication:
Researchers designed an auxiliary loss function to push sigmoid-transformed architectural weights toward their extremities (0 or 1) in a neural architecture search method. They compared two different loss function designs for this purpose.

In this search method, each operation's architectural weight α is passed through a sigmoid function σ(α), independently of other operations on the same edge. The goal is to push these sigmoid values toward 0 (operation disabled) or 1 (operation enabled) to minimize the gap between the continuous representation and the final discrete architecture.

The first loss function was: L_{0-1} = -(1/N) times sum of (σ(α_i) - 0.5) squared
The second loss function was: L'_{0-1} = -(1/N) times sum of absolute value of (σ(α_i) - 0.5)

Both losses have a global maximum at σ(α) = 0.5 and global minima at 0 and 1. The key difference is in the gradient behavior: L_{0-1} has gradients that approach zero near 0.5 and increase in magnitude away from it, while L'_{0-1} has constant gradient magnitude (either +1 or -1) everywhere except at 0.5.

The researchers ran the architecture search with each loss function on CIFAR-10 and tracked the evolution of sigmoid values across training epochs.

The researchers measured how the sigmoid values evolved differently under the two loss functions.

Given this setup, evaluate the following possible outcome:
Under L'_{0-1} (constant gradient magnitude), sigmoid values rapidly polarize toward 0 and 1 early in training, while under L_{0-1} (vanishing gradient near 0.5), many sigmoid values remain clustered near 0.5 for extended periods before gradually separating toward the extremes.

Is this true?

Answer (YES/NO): YES